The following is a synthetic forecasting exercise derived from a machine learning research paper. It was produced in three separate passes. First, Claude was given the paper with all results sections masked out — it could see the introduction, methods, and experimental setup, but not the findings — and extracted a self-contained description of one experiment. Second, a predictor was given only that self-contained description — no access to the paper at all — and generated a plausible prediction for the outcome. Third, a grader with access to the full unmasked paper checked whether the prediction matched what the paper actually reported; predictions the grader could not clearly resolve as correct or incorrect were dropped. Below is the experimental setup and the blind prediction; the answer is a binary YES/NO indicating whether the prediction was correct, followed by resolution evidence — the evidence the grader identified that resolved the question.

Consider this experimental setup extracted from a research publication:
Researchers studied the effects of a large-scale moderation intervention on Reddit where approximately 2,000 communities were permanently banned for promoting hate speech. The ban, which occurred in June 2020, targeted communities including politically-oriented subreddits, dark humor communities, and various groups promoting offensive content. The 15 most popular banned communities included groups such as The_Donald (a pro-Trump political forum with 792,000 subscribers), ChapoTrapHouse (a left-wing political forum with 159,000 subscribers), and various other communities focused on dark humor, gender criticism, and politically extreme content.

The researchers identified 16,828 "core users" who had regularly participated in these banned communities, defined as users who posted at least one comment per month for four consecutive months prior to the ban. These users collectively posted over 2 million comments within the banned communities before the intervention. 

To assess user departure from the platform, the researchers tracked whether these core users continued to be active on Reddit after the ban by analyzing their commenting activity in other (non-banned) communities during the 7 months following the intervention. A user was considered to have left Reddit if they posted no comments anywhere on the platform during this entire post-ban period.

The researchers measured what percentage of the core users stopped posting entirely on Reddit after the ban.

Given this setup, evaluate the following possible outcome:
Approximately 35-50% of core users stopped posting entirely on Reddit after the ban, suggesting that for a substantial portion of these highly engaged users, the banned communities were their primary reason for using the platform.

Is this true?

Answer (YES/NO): NO